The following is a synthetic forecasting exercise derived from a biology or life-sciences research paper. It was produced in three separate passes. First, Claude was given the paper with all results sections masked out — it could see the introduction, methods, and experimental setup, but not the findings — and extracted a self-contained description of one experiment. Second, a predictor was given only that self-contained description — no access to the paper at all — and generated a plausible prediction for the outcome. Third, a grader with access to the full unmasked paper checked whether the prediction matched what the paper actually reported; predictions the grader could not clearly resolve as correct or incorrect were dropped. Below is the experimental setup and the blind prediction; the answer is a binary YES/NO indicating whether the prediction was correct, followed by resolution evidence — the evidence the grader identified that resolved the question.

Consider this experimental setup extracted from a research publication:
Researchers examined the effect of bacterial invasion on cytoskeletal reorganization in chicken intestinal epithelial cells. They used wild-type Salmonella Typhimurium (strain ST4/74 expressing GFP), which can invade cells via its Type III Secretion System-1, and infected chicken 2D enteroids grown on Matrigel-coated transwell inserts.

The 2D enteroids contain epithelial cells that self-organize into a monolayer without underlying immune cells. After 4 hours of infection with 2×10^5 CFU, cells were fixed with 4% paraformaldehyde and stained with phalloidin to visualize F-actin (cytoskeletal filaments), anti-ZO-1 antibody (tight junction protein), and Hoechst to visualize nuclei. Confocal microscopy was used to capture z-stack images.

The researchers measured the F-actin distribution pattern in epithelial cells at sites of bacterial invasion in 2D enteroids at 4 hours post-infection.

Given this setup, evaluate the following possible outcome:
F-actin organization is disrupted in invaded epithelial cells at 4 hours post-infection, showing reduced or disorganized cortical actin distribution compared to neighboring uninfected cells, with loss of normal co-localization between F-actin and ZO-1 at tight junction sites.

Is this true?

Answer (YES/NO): NO